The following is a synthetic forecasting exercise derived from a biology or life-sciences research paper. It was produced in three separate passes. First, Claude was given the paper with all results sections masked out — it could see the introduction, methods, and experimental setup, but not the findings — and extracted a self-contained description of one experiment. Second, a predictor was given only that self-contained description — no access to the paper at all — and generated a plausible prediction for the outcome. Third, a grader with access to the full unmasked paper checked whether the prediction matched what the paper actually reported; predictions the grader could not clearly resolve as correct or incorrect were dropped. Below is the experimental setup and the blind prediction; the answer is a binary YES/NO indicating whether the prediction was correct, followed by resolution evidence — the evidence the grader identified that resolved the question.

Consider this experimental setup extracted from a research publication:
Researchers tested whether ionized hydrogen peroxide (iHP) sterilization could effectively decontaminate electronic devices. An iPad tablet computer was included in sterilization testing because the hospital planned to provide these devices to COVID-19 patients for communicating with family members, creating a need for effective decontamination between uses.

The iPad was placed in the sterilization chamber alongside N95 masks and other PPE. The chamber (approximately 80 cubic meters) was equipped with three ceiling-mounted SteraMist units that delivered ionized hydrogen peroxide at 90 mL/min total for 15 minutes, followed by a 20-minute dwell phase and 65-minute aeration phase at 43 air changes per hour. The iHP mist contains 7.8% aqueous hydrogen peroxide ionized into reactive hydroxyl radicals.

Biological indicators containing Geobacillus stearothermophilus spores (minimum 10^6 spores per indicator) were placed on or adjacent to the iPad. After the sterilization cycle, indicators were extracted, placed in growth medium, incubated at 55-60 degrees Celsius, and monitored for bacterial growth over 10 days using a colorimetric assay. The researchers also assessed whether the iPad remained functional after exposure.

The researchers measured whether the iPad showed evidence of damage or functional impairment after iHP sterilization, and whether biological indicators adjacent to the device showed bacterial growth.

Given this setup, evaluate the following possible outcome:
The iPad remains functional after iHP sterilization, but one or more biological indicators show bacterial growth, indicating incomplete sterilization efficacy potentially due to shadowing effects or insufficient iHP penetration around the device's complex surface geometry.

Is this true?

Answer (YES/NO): NO